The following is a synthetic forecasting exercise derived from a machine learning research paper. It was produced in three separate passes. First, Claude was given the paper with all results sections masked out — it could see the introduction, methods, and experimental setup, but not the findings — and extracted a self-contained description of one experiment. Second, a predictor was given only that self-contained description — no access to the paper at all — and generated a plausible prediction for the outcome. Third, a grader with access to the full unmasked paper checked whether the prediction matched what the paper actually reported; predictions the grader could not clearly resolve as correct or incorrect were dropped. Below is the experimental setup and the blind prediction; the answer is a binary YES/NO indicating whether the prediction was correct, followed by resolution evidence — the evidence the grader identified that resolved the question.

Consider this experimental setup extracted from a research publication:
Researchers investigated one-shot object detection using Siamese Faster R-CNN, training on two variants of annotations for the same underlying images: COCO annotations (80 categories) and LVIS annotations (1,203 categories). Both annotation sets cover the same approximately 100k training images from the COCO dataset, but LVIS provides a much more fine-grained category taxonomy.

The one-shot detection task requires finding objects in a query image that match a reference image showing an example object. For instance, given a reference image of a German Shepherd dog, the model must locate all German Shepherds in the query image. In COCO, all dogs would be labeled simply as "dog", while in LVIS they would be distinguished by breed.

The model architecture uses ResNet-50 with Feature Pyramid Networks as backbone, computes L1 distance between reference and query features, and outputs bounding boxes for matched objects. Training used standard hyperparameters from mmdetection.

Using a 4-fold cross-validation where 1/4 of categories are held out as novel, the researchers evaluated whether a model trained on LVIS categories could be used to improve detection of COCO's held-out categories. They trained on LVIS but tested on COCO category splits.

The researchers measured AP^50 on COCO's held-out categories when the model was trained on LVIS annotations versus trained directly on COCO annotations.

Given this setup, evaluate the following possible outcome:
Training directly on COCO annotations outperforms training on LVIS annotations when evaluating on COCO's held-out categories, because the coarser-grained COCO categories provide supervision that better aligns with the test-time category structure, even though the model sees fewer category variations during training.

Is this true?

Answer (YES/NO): NO